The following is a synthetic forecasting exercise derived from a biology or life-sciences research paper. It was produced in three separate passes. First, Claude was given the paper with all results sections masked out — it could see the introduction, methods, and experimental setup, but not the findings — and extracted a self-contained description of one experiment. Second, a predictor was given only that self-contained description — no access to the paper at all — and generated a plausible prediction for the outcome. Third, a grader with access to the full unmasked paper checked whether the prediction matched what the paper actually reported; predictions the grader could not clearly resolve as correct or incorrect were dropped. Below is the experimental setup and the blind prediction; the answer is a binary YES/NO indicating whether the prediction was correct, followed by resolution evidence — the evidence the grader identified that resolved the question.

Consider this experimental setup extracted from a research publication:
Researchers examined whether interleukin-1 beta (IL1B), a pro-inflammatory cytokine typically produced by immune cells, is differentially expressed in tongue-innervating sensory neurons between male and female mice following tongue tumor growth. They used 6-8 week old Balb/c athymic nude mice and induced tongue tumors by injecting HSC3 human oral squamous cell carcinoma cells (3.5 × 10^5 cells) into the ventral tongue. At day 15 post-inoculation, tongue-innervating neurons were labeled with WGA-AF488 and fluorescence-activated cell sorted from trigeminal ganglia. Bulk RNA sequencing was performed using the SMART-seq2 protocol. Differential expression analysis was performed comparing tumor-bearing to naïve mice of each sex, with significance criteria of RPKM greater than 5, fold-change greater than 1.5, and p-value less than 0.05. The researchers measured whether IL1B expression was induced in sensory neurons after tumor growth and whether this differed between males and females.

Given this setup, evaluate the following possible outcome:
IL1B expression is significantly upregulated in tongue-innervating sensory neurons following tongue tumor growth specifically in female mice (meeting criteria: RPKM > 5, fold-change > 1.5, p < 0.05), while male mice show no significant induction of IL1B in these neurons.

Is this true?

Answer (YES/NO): YES